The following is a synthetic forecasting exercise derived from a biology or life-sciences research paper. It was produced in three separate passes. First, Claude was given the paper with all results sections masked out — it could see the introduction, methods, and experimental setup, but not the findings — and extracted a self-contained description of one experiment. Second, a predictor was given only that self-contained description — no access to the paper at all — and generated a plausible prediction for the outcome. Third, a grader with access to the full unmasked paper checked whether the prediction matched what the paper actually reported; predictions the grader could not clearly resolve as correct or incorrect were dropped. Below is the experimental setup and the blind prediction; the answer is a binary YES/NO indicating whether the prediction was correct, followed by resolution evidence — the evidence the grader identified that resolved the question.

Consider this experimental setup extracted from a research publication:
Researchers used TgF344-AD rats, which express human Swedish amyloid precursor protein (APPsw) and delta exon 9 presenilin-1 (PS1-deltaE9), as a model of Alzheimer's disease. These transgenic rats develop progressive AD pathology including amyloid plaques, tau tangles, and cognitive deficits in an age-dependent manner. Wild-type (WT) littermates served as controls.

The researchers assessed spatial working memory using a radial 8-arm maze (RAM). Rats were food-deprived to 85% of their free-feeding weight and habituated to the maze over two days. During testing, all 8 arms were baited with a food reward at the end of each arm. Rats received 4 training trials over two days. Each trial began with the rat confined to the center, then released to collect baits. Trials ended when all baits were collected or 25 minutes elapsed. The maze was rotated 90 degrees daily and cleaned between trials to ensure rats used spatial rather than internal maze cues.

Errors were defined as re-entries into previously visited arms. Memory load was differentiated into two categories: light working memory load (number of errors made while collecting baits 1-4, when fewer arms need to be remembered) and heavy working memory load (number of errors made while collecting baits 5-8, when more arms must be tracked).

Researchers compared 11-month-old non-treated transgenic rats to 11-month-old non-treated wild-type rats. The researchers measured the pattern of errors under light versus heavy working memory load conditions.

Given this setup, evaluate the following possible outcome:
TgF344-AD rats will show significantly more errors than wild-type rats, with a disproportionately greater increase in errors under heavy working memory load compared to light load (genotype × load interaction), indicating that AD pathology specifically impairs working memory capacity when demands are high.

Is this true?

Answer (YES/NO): NO